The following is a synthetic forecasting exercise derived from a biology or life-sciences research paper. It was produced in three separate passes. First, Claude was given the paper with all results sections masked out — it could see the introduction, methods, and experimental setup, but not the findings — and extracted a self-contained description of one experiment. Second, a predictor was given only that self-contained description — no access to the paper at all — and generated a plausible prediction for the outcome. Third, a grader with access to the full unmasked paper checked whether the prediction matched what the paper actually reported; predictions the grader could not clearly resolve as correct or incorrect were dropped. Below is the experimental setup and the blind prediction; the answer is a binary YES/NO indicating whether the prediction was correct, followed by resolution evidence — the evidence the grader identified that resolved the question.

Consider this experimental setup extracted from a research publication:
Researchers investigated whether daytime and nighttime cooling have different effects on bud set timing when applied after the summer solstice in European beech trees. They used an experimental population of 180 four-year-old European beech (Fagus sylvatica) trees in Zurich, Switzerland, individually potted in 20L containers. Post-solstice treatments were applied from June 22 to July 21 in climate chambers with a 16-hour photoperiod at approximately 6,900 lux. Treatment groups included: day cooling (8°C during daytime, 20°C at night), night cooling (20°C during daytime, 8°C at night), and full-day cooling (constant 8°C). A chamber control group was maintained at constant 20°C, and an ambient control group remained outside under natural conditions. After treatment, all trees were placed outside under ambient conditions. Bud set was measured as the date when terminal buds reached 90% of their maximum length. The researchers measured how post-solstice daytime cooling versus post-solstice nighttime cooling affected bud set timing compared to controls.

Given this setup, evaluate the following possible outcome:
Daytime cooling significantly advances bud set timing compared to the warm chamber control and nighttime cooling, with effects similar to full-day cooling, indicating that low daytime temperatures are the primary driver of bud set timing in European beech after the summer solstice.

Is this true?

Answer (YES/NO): YES